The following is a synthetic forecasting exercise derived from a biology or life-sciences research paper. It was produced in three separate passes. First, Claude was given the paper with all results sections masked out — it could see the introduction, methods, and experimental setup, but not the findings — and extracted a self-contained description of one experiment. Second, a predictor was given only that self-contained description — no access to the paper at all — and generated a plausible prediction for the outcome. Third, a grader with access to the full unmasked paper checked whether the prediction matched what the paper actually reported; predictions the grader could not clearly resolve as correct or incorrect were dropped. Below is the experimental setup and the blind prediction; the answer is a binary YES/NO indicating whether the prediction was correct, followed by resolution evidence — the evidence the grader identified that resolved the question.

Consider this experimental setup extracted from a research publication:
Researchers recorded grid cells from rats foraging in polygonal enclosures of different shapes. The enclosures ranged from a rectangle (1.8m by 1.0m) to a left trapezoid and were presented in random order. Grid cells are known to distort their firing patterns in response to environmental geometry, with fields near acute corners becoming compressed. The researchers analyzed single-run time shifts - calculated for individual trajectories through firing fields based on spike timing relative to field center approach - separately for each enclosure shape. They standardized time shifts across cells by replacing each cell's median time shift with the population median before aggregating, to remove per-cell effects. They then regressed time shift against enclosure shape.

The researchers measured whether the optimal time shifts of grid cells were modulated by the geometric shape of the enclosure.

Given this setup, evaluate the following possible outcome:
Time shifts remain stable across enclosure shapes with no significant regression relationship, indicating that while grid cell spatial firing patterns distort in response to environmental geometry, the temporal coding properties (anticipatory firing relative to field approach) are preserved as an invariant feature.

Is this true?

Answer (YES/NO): NO